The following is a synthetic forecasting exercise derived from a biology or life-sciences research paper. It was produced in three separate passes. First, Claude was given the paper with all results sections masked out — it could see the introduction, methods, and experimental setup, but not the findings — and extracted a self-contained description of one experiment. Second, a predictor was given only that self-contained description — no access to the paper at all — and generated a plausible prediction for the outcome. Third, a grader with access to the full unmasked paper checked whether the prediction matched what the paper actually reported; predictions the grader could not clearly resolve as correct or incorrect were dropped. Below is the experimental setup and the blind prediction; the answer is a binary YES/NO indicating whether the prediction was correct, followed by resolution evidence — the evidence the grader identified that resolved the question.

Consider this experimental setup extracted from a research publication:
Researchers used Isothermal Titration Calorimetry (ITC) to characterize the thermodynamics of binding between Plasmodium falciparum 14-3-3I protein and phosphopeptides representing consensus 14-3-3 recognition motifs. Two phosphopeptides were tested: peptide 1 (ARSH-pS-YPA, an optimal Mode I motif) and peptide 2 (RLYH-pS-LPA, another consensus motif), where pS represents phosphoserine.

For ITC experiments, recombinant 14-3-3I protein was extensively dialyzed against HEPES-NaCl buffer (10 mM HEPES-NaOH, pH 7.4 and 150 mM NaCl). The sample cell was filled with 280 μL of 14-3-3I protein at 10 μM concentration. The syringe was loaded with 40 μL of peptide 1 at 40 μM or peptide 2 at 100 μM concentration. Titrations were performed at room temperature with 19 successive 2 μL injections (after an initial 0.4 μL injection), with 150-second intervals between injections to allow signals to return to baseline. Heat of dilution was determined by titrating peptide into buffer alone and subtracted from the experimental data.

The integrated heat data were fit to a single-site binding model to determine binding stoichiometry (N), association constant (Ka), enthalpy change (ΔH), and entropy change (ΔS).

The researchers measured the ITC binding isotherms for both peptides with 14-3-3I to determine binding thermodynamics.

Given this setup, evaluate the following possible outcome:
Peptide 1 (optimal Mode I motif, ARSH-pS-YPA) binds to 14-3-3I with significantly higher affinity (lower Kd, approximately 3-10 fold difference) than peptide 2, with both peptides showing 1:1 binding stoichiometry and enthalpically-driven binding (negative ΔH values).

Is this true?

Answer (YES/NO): NO